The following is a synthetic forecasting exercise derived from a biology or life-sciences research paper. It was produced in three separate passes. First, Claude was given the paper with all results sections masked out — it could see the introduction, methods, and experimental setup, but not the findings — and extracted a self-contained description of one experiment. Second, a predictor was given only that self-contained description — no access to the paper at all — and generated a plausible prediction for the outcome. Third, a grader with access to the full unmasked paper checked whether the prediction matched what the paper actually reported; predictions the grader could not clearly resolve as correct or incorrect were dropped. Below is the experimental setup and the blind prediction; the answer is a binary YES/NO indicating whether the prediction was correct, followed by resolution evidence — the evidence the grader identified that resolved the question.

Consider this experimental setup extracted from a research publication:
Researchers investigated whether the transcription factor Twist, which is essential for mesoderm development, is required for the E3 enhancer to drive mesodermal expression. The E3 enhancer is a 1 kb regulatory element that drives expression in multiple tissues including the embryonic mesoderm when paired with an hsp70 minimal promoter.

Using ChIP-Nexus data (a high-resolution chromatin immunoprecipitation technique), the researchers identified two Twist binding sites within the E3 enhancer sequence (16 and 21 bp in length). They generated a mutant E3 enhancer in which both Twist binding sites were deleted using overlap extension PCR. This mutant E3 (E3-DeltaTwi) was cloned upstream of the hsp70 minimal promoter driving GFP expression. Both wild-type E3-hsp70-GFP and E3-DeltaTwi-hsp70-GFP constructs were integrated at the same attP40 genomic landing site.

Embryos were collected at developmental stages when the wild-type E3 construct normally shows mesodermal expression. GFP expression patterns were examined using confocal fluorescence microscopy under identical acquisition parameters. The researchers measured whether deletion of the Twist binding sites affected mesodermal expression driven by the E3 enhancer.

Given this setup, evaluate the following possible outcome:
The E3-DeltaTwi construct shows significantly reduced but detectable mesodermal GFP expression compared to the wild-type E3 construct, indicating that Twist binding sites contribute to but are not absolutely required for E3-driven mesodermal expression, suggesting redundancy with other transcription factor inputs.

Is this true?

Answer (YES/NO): YES